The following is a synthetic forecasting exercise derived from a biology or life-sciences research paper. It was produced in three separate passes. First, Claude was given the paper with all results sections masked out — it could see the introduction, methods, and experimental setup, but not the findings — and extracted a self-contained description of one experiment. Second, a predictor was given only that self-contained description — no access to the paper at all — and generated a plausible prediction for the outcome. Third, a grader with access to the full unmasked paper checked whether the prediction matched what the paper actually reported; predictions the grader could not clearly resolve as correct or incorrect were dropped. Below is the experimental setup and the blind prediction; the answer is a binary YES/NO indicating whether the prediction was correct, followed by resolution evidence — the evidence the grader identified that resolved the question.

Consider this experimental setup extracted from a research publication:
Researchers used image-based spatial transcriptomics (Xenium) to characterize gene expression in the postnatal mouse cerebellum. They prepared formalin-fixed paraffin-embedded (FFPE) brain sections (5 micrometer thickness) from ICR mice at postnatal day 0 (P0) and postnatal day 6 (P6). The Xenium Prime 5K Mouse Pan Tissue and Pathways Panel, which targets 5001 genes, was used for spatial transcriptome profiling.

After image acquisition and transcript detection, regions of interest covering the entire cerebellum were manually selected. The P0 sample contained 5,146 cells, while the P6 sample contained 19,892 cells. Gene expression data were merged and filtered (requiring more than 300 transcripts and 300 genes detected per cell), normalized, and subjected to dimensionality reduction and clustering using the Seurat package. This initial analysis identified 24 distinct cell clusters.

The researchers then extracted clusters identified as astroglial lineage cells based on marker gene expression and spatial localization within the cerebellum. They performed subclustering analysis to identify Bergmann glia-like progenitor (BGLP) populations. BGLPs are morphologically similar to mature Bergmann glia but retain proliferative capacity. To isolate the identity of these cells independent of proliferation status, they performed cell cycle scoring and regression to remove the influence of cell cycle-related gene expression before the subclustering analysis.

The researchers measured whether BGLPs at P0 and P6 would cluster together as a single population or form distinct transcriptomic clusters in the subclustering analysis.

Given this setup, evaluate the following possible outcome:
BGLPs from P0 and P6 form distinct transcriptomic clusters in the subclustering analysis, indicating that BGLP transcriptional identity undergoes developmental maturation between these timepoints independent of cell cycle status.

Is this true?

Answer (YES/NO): YES